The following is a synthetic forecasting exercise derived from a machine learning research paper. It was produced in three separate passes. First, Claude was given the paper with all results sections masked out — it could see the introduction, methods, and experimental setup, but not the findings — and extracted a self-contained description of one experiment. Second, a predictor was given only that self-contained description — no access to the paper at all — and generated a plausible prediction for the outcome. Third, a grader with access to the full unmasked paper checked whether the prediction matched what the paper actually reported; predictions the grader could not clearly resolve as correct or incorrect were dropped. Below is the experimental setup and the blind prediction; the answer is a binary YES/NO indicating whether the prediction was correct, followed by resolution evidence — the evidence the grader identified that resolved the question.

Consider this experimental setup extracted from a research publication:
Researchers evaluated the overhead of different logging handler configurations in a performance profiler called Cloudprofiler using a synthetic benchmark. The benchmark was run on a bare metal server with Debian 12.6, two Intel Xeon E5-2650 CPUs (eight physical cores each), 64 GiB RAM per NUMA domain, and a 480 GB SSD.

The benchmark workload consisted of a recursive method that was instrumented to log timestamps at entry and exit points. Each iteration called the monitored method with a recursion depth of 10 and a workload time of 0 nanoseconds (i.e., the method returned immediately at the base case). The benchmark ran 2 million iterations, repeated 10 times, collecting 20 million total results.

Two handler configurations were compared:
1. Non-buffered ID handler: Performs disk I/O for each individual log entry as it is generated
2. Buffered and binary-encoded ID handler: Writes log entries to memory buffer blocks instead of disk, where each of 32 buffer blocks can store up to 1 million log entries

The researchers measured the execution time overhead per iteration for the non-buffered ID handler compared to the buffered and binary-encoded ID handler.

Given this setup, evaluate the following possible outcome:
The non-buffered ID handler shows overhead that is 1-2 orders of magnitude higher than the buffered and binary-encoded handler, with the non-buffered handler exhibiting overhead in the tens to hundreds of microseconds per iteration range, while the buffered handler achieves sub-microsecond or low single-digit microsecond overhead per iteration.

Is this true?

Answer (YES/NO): NO